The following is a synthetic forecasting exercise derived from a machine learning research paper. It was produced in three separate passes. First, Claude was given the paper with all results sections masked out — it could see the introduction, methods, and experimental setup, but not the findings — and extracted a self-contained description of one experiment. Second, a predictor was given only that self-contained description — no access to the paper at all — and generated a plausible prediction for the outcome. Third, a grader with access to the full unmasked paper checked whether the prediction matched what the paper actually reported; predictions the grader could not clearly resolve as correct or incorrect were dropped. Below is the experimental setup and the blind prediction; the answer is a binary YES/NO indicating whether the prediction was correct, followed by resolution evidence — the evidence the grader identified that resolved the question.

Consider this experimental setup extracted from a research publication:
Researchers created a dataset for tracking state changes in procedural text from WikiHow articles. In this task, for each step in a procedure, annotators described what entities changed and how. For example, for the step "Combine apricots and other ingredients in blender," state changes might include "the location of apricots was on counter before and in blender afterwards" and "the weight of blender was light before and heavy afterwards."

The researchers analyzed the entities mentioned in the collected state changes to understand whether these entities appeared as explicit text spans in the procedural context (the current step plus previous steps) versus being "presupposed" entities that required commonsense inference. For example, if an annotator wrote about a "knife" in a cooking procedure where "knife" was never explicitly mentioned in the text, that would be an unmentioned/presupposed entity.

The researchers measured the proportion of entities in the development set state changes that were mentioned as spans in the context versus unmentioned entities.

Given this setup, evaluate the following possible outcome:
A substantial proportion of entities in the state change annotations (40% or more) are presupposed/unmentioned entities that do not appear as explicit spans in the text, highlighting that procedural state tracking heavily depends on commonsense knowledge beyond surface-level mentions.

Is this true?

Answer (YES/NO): YES